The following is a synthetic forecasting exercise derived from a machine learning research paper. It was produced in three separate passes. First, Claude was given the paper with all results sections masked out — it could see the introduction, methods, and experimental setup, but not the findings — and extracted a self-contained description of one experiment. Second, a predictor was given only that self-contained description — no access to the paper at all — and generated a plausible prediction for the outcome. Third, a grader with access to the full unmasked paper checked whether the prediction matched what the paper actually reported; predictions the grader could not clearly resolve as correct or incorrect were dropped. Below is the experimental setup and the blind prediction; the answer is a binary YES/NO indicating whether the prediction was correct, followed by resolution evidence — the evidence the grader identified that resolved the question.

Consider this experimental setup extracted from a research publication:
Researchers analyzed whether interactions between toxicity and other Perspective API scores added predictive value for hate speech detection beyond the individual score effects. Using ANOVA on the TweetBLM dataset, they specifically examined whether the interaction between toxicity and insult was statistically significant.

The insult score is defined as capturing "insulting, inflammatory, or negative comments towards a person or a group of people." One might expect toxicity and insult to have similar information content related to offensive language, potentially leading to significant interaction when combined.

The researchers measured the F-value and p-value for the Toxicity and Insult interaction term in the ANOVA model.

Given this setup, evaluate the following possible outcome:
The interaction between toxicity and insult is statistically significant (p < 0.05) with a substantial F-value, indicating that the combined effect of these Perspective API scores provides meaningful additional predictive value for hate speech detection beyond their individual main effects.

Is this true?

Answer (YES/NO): NO